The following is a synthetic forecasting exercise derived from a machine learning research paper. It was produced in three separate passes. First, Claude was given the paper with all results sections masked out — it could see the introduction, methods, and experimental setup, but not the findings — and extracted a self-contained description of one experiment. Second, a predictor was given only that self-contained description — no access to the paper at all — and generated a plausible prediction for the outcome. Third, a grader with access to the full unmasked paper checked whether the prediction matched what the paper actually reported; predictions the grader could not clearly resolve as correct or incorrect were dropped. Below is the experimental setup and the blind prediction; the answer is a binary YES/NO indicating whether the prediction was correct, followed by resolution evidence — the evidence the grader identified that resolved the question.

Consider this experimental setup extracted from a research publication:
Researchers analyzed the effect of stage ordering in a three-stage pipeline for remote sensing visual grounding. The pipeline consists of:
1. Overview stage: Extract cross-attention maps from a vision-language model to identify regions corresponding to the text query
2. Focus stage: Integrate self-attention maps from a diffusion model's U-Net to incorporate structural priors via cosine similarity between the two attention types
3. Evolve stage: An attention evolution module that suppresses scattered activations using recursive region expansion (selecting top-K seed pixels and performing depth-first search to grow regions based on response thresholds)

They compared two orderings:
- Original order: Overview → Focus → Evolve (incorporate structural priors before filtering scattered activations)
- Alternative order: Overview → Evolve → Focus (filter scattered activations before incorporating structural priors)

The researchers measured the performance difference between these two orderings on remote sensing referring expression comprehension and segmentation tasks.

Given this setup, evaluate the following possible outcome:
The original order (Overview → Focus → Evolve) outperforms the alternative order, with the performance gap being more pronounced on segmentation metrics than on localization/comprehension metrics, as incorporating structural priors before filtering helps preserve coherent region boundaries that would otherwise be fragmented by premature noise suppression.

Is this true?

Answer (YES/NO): YES